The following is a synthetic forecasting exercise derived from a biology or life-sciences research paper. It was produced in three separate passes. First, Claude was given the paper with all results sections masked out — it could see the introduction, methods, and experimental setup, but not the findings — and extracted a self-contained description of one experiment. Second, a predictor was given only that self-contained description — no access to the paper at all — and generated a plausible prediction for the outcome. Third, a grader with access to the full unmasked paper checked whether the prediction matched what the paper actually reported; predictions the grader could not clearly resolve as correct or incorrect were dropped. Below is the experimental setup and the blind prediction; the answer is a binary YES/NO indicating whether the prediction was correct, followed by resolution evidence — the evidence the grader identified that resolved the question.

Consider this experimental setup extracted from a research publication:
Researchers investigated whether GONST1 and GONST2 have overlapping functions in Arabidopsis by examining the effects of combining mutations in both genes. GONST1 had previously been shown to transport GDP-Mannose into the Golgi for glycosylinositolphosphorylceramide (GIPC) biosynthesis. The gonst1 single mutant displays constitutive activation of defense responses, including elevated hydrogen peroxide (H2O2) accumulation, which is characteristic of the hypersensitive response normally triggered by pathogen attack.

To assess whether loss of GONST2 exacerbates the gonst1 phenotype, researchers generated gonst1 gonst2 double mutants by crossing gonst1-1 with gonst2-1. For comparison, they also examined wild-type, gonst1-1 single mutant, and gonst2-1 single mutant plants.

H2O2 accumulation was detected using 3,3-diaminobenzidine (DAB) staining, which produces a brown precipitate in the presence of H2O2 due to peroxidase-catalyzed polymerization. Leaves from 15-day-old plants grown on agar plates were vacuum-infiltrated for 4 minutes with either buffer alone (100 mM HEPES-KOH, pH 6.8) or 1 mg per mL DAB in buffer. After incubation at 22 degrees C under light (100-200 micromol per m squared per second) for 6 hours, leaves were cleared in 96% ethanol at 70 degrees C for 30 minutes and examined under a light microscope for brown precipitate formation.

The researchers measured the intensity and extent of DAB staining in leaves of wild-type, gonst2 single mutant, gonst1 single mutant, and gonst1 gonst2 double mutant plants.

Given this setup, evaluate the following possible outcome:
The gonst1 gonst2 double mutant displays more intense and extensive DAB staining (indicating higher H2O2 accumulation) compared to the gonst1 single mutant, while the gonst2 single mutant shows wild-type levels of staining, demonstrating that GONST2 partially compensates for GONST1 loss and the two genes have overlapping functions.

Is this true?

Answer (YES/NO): YES